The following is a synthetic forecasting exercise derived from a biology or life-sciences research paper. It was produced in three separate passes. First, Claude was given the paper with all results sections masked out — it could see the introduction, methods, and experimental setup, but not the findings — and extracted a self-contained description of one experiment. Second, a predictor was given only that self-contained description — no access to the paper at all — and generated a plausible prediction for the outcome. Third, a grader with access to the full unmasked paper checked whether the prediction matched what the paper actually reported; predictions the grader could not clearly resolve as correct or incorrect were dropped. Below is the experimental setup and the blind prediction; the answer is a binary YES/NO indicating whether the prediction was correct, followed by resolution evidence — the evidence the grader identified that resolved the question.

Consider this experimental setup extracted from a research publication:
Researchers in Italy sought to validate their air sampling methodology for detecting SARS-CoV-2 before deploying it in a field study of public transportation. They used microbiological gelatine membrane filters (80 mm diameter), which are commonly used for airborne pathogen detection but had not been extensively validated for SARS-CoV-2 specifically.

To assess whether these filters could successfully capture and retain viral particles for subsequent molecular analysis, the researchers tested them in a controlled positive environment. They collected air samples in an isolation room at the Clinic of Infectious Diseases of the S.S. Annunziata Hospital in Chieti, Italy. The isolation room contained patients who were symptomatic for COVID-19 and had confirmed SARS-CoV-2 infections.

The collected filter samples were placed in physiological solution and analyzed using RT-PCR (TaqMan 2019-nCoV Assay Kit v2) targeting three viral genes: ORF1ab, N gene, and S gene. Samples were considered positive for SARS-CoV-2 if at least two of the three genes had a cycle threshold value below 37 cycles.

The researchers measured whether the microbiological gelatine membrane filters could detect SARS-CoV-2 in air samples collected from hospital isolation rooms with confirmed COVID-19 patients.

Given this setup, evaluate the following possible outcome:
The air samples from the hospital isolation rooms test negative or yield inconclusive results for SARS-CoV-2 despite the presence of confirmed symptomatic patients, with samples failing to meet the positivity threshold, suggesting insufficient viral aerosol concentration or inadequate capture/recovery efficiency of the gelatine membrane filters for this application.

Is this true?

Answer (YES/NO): NO